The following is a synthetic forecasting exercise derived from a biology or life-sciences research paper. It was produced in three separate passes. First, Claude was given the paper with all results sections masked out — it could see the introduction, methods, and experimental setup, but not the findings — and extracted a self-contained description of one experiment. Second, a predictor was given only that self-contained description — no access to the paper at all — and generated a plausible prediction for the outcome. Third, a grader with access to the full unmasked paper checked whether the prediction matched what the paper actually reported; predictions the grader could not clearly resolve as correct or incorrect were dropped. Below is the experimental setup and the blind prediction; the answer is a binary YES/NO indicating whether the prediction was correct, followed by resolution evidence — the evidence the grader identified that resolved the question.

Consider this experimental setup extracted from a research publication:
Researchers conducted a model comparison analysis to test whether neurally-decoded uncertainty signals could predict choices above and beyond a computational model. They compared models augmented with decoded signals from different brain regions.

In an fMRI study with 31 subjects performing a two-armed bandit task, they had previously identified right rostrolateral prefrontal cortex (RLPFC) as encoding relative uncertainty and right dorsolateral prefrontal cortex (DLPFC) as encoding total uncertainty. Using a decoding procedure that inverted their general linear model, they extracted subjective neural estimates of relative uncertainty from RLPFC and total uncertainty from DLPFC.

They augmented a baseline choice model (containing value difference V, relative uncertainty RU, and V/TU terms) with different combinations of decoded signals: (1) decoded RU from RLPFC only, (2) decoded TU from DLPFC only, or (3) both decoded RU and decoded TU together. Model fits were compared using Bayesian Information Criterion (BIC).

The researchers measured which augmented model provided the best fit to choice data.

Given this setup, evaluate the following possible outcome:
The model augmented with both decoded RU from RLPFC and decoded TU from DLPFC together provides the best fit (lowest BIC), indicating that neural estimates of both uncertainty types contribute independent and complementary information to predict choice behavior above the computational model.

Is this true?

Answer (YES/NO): NO